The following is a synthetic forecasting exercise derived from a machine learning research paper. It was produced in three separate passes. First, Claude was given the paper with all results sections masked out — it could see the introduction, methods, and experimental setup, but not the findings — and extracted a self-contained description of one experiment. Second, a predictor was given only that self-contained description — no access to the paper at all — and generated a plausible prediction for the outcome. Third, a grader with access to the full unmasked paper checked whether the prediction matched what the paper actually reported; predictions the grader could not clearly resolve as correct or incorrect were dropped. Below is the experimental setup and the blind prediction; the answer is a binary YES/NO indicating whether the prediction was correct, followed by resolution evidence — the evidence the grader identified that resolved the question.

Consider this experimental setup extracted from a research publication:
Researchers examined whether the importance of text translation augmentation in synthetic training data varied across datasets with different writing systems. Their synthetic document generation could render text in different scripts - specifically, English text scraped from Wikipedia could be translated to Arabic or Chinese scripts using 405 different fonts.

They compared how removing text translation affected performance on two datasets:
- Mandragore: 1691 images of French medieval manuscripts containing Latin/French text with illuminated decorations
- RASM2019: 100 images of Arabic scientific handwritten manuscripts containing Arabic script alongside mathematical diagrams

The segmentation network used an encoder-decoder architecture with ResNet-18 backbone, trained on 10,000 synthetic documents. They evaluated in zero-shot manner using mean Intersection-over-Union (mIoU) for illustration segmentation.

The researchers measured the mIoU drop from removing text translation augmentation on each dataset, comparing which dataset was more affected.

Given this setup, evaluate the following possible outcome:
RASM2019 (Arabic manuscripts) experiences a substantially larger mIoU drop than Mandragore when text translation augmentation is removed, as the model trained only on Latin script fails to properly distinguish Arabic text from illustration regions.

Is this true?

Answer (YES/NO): YES